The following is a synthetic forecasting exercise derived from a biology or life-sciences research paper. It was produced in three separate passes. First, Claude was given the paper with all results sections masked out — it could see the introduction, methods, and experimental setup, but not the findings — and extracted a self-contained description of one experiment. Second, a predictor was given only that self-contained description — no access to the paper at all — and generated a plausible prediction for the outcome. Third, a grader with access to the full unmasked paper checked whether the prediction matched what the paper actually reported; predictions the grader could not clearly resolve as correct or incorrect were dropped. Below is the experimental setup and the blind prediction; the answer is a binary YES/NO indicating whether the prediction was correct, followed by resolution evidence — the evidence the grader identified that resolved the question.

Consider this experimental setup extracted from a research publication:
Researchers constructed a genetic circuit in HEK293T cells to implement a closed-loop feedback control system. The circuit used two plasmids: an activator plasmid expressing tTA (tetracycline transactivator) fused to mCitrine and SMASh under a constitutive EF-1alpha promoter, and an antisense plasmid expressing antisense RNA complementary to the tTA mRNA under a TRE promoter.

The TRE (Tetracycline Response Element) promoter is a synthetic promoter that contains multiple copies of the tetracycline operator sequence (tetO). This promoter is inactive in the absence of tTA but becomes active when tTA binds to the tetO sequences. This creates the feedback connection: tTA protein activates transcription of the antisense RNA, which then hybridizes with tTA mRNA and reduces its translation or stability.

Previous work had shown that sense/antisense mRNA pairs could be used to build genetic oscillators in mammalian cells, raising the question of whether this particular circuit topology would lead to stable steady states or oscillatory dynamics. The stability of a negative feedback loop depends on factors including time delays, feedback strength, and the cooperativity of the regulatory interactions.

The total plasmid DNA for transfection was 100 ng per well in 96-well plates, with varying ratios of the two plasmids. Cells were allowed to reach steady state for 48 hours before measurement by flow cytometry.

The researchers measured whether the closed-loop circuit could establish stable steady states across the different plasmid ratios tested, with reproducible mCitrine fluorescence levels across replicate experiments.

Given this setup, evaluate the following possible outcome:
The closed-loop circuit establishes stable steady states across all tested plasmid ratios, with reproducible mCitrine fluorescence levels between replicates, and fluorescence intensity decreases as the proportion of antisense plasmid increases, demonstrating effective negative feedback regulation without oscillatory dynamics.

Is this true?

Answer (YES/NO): YES